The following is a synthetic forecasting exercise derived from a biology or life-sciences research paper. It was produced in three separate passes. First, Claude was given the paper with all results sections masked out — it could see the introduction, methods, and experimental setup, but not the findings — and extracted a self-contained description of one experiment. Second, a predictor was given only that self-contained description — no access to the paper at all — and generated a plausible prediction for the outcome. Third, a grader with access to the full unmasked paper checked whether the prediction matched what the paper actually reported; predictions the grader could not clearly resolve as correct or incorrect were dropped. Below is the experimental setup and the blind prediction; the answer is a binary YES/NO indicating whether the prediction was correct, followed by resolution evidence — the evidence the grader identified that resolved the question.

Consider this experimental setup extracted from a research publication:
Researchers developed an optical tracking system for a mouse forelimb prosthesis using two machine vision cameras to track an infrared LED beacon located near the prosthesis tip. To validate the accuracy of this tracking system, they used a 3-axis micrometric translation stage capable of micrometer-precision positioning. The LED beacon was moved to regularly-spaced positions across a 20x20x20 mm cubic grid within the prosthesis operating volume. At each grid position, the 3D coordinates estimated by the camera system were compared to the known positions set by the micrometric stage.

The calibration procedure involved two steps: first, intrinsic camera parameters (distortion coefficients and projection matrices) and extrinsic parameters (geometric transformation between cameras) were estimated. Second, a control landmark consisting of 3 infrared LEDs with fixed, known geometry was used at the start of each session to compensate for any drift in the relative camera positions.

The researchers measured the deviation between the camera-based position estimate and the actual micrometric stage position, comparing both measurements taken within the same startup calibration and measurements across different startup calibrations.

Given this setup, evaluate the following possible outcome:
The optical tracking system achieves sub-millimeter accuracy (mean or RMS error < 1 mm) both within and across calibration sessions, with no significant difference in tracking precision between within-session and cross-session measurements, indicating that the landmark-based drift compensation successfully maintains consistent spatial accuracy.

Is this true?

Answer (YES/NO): NO